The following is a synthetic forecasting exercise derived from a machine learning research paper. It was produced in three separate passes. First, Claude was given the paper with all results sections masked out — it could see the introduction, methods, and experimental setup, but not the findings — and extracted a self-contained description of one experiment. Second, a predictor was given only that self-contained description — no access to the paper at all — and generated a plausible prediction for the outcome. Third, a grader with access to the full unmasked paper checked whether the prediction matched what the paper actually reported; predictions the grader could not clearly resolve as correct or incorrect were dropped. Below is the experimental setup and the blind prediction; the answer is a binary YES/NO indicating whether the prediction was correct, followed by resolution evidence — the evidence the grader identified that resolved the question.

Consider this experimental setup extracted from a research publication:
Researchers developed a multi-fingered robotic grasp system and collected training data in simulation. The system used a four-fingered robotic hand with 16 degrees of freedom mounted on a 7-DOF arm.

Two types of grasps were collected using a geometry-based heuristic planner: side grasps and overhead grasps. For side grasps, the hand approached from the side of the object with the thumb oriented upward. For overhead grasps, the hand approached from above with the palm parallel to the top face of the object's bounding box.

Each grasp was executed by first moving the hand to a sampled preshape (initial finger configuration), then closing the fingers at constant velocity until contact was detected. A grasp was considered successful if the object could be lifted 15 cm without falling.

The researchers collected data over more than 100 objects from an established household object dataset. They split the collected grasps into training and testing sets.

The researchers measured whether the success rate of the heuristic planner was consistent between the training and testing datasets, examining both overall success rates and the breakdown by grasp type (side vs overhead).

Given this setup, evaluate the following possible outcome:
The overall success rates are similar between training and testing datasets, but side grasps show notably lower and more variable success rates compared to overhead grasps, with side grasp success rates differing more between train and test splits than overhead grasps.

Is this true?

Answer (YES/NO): NO